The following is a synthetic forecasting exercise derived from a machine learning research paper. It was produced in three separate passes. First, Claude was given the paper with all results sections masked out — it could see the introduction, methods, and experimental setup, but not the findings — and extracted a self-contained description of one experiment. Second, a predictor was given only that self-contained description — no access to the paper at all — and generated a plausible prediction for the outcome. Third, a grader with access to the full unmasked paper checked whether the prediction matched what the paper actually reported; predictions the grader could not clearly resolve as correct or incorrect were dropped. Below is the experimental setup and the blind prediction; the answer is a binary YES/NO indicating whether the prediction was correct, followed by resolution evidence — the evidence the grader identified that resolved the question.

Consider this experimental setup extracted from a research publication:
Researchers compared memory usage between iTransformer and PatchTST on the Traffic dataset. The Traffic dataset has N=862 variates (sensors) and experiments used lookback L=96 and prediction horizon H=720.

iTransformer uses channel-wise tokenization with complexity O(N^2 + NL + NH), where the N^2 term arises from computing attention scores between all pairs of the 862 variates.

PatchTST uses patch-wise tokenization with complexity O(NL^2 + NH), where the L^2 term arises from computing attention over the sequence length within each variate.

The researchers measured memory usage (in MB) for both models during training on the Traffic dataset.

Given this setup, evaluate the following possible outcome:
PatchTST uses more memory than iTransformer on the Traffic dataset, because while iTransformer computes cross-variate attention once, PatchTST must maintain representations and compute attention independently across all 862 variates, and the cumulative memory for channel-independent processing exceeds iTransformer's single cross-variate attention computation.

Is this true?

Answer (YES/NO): YES